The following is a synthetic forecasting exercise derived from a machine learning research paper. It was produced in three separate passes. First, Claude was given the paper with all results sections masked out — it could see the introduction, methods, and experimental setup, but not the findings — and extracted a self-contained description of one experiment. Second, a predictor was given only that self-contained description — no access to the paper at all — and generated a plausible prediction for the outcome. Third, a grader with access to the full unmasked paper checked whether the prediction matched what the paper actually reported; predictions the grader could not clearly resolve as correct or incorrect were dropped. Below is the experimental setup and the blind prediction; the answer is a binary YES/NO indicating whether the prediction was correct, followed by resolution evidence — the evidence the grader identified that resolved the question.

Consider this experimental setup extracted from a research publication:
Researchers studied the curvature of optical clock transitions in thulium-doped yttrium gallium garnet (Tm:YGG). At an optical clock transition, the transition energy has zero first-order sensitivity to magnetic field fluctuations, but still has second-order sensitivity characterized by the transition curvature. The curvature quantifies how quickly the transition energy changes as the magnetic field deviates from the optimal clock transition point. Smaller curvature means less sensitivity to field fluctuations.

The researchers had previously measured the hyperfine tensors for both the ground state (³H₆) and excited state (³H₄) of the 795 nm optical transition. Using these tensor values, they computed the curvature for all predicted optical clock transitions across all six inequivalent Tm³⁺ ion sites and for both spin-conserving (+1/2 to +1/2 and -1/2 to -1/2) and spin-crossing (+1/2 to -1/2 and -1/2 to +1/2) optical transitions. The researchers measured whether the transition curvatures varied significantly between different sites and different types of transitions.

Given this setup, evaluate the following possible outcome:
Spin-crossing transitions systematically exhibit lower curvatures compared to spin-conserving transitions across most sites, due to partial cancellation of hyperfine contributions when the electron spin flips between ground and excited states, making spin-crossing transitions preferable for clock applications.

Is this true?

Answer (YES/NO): NO